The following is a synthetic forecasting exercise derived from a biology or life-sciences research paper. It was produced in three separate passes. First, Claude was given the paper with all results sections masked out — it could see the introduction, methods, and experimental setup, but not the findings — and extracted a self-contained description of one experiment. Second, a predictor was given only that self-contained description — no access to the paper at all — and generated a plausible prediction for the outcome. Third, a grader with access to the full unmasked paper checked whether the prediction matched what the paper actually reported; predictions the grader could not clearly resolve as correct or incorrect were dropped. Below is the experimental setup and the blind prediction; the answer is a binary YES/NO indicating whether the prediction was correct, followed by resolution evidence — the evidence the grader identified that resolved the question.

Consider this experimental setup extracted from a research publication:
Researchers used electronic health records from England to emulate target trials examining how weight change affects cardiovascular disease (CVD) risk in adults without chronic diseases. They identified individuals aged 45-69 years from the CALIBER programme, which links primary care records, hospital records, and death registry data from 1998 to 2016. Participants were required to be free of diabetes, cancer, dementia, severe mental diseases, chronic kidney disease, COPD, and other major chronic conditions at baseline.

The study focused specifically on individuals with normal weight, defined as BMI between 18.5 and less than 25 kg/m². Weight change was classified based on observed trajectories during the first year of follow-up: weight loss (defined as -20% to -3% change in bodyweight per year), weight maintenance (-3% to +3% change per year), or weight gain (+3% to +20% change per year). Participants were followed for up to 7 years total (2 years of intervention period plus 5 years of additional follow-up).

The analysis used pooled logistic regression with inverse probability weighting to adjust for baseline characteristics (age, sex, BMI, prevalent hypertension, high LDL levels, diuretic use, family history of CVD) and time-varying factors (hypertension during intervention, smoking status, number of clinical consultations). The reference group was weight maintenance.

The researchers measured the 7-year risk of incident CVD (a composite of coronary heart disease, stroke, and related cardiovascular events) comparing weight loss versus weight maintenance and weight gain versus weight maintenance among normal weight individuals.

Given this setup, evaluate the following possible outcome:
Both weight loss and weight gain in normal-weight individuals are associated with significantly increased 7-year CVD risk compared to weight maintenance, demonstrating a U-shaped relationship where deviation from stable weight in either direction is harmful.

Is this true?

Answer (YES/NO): YES